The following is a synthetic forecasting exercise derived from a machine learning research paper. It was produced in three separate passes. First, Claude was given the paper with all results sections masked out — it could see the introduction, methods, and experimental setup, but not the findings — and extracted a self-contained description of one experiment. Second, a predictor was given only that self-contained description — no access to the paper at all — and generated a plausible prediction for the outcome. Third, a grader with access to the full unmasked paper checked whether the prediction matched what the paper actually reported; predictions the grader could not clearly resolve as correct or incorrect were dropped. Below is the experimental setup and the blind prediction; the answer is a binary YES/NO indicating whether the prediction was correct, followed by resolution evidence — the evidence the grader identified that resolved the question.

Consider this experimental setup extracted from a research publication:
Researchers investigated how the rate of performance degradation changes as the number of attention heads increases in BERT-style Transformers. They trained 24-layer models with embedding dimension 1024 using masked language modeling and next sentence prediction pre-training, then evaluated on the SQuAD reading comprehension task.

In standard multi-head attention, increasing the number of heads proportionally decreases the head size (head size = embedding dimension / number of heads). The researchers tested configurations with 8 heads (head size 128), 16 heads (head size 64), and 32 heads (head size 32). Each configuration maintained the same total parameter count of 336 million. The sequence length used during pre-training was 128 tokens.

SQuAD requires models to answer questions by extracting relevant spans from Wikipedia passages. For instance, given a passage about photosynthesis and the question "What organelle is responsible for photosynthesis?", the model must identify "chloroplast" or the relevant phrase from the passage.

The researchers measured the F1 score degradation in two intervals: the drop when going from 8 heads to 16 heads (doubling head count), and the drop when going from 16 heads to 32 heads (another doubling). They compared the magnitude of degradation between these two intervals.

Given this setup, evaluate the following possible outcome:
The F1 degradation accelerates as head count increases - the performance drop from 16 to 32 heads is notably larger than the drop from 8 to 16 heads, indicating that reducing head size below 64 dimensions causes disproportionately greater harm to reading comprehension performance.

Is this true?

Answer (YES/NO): NO